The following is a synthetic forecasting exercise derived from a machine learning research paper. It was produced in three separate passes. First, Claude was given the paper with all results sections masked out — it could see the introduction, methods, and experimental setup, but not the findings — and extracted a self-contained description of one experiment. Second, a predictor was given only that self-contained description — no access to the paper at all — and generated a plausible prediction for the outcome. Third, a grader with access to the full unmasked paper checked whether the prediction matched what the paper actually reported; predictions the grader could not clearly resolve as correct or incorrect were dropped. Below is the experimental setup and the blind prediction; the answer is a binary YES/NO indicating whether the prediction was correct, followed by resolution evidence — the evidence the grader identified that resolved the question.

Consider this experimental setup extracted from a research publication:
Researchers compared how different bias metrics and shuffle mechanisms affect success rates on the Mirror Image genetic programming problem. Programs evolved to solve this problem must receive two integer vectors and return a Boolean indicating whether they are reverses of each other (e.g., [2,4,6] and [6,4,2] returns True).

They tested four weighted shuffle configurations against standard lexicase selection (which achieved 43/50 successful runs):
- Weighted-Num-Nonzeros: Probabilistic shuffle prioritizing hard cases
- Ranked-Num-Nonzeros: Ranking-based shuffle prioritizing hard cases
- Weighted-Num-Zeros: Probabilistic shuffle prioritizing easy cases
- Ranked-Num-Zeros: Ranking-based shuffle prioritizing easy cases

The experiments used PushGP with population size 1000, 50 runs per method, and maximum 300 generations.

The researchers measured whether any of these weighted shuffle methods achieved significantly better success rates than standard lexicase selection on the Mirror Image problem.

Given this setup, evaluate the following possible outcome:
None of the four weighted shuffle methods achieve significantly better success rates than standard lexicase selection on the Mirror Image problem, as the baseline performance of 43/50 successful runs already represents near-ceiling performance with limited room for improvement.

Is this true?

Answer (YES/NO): YES